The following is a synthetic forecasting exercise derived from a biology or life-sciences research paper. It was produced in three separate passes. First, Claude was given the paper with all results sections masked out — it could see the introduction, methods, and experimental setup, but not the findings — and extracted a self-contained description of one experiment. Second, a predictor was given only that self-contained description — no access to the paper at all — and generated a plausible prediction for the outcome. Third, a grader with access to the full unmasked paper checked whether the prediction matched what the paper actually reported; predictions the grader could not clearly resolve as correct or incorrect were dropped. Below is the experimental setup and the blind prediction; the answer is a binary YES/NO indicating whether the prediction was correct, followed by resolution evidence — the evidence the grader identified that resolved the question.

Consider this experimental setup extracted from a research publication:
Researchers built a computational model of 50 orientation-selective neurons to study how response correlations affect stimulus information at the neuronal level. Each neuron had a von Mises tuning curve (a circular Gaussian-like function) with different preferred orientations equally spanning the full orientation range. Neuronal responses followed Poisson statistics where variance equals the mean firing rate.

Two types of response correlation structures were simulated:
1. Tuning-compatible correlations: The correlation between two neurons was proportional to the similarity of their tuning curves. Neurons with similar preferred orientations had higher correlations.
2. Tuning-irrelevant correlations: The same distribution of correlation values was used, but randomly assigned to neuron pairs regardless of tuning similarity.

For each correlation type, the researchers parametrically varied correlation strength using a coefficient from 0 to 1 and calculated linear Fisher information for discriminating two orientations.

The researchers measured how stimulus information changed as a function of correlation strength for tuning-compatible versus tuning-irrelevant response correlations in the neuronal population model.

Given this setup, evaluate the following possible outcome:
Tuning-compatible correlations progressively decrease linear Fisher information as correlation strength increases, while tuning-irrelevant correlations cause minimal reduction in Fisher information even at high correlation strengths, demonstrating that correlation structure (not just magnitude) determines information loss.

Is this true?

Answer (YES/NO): NO